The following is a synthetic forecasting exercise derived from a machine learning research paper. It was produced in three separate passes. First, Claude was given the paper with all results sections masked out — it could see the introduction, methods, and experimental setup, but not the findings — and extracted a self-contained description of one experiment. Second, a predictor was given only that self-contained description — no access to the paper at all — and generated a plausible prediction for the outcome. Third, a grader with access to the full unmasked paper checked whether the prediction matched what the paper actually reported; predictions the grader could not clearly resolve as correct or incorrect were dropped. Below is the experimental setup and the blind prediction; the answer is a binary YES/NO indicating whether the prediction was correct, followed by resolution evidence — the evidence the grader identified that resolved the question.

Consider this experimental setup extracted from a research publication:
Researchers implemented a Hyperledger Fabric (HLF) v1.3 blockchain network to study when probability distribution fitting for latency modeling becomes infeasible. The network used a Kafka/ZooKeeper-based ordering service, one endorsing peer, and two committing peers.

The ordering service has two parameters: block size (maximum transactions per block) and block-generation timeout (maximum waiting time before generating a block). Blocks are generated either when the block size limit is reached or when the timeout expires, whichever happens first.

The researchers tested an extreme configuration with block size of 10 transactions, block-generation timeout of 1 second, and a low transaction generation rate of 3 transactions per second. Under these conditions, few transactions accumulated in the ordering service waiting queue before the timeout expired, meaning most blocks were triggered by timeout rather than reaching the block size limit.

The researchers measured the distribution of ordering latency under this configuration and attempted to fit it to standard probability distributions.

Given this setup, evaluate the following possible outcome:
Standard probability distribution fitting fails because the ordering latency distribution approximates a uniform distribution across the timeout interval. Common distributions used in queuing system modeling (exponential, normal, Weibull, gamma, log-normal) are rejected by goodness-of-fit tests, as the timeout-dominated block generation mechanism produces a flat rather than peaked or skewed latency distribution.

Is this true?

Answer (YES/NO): NO